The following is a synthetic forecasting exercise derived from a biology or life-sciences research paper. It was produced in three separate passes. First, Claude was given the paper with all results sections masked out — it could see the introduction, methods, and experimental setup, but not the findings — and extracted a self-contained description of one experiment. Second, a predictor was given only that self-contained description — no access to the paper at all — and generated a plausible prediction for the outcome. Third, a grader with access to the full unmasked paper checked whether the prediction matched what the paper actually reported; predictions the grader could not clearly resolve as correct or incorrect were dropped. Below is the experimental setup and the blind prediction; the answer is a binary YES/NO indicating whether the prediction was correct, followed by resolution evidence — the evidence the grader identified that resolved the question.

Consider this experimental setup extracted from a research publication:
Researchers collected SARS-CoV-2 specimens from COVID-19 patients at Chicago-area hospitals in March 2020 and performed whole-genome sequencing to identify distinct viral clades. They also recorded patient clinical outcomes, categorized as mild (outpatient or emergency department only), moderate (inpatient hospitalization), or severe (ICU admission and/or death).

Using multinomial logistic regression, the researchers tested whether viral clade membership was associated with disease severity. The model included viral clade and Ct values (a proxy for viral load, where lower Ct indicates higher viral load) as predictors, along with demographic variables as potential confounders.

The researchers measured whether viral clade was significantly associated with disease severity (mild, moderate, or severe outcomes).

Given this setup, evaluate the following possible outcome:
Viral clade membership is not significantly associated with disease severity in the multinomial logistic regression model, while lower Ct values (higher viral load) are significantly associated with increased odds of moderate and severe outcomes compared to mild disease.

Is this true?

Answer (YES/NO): NO